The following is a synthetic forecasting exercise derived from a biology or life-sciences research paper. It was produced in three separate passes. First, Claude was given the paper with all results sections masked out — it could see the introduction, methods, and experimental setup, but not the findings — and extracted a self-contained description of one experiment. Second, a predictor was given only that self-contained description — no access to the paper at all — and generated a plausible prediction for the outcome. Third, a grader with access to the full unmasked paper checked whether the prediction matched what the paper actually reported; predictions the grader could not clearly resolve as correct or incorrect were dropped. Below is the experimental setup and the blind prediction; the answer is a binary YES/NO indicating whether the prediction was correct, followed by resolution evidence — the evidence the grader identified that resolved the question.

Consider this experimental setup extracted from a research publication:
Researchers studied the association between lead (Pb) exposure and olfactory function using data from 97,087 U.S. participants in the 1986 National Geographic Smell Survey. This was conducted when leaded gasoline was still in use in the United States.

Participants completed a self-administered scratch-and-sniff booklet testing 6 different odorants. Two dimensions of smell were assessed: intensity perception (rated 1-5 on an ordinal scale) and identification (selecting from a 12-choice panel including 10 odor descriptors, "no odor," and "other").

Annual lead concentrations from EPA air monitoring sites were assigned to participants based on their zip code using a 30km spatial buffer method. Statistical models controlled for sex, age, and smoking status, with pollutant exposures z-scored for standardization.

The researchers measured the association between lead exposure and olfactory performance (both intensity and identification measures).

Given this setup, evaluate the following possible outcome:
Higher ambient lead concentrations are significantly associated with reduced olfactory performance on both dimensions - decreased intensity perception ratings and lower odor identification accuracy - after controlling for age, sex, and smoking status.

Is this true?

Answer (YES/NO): NO